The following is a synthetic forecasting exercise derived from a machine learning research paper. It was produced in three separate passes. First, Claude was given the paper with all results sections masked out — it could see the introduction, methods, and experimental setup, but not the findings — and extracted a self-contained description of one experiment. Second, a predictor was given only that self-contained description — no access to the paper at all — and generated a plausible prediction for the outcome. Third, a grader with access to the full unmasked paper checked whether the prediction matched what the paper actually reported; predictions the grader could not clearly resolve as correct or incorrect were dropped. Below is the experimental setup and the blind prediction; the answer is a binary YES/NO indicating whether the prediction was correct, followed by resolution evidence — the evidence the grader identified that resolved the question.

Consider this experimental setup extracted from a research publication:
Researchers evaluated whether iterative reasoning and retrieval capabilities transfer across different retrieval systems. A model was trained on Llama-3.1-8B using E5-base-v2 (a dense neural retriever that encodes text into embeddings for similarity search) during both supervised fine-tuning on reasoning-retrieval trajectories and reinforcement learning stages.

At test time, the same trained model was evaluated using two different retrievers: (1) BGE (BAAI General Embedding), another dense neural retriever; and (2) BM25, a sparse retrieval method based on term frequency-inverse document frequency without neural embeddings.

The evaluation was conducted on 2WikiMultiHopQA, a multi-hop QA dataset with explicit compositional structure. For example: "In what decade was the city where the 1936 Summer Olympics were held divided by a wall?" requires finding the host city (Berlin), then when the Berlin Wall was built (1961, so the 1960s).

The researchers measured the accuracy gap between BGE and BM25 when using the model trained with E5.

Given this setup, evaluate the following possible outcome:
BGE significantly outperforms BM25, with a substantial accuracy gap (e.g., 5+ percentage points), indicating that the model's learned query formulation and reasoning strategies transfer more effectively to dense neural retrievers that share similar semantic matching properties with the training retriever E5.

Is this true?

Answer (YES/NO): NO